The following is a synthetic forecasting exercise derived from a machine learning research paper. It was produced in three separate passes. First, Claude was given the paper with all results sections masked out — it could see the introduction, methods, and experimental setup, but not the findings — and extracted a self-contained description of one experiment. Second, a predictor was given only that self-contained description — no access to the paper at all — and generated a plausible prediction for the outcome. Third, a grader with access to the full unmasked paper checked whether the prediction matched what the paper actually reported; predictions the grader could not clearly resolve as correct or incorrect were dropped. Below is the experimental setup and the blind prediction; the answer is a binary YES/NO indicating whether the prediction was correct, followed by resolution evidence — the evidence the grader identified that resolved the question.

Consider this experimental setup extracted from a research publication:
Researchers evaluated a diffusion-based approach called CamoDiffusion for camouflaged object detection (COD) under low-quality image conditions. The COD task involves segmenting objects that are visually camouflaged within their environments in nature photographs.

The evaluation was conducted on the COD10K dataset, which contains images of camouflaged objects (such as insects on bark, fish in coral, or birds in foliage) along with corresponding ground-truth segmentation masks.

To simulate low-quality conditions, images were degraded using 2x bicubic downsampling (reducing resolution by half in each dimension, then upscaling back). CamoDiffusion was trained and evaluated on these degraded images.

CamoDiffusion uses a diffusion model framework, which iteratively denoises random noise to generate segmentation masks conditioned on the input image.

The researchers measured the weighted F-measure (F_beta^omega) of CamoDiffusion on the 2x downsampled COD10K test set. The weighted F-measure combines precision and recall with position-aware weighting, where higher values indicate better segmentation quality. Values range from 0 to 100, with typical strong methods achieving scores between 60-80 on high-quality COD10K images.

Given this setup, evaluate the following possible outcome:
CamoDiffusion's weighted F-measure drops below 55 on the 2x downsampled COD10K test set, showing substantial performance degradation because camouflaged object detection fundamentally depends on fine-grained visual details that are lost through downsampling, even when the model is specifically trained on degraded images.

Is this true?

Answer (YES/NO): YES